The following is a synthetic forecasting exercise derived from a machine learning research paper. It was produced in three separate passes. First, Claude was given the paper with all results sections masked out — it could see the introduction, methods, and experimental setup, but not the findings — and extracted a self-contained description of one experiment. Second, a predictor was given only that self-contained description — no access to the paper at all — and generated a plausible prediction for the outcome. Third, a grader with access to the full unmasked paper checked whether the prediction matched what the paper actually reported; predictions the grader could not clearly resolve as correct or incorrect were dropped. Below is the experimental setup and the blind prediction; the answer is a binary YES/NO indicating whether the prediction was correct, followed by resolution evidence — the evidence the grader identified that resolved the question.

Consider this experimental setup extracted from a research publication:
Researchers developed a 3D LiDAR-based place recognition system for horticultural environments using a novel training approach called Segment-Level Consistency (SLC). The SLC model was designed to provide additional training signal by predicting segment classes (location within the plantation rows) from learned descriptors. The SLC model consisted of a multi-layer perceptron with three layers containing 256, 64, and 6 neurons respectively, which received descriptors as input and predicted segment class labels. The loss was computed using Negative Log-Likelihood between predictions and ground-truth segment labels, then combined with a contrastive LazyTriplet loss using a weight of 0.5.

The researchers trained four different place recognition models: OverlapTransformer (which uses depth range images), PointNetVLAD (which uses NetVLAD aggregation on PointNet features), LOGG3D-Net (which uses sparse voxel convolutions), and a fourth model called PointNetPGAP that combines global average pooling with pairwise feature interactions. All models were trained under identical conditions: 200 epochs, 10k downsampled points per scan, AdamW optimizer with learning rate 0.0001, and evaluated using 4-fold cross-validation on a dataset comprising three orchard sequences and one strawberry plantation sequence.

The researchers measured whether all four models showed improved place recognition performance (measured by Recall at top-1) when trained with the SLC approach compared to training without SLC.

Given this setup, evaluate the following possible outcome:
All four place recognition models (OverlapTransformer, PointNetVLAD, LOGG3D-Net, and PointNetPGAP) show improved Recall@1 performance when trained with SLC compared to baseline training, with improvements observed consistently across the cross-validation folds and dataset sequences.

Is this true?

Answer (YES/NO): NO